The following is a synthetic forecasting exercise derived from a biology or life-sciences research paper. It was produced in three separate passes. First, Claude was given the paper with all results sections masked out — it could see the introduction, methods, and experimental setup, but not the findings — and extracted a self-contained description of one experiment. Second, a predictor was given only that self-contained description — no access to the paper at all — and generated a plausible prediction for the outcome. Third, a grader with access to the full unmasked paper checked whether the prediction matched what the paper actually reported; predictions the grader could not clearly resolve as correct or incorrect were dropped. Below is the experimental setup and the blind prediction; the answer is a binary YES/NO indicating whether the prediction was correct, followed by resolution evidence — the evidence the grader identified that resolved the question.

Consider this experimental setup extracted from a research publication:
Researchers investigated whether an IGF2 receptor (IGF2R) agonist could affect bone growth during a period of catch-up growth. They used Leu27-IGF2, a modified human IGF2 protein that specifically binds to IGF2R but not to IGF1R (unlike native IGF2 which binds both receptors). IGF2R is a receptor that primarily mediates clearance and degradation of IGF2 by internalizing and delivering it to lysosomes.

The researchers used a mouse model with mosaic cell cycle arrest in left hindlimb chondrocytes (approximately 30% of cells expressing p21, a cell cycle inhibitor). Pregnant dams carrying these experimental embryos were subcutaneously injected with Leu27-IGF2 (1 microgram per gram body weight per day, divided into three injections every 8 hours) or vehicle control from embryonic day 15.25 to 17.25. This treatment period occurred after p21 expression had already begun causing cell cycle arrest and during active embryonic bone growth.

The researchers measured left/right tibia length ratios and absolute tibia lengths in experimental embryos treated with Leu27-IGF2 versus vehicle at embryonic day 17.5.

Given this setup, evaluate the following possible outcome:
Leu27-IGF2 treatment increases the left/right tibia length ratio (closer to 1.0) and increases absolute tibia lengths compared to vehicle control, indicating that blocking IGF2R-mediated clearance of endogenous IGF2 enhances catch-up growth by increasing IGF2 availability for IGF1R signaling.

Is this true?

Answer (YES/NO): NO